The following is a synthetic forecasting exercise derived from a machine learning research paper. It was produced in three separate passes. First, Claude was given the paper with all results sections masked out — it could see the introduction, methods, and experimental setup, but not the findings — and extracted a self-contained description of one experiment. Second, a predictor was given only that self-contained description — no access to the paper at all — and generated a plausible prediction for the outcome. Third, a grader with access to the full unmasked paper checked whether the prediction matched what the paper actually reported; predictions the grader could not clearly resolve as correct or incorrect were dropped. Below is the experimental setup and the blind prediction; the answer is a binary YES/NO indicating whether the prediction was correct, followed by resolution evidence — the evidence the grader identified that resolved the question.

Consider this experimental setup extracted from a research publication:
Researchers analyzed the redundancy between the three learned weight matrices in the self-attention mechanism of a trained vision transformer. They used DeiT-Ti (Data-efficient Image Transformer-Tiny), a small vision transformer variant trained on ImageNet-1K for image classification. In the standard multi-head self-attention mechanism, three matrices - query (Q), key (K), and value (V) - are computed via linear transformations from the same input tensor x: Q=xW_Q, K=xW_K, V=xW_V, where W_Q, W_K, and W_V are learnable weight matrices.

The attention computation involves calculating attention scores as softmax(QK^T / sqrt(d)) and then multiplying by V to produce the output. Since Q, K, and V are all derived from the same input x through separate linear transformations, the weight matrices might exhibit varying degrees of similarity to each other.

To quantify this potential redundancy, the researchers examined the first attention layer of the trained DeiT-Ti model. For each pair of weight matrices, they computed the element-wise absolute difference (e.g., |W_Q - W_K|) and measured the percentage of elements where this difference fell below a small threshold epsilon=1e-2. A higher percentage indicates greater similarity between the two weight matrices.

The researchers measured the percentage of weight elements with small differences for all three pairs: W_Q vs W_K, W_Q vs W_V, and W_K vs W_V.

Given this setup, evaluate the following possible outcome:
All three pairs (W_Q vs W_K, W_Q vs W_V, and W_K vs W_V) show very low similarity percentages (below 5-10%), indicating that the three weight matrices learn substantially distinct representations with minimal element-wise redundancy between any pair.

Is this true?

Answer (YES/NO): NO